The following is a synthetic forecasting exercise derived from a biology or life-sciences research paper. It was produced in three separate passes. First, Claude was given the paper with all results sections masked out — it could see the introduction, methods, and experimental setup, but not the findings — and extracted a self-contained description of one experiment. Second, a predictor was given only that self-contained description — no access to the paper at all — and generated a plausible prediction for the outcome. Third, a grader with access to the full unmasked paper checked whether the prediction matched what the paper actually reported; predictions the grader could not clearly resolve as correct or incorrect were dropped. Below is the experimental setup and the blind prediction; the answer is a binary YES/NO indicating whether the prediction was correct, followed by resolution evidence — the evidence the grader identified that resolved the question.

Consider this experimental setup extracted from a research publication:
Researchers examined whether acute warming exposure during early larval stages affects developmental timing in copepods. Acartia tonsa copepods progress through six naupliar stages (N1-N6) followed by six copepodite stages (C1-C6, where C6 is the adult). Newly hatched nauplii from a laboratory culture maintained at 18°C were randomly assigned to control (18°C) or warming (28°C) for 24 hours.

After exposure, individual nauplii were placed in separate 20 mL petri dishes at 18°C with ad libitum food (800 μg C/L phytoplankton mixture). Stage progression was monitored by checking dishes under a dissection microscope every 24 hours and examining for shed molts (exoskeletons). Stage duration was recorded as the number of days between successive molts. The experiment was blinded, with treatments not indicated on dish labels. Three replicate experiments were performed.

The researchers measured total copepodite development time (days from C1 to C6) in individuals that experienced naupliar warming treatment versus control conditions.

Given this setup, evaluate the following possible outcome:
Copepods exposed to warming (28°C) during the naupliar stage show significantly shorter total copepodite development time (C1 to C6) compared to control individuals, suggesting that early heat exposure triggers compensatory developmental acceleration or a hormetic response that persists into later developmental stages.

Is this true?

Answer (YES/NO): NO